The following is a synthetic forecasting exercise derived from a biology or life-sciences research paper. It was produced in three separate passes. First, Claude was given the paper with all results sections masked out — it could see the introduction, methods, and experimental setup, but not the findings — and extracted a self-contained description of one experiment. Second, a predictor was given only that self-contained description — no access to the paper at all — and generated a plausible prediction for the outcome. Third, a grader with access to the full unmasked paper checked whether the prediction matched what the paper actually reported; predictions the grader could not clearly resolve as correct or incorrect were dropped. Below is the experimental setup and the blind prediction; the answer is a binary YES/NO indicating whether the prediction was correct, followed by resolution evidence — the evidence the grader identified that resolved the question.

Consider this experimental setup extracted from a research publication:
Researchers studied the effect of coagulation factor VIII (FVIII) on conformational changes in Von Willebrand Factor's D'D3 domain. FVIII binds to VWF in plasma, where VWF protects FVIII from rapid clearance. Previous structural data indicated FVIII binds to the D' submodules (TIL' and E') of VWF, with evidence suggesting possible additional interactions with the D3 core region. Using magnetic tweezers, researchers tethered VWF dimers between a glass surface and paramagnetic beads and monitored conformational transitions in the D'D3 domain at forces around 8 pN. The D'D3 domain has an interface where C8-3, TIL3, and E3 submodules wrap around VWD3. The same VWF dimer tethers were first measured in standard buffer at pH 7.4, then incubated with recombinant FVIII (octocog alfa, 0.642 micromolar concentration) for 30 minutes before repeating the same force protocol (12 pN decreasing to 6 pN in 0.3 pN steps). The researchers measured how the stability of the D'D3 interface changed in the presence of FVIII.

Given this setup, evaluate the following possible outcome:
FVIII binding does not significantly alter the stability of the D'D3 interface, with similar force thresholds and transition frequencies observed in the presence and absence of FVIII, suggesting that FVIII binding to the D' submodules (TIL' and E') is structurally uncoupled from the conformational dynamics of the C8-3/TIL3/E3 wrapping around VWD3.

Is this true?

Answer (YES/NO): NO